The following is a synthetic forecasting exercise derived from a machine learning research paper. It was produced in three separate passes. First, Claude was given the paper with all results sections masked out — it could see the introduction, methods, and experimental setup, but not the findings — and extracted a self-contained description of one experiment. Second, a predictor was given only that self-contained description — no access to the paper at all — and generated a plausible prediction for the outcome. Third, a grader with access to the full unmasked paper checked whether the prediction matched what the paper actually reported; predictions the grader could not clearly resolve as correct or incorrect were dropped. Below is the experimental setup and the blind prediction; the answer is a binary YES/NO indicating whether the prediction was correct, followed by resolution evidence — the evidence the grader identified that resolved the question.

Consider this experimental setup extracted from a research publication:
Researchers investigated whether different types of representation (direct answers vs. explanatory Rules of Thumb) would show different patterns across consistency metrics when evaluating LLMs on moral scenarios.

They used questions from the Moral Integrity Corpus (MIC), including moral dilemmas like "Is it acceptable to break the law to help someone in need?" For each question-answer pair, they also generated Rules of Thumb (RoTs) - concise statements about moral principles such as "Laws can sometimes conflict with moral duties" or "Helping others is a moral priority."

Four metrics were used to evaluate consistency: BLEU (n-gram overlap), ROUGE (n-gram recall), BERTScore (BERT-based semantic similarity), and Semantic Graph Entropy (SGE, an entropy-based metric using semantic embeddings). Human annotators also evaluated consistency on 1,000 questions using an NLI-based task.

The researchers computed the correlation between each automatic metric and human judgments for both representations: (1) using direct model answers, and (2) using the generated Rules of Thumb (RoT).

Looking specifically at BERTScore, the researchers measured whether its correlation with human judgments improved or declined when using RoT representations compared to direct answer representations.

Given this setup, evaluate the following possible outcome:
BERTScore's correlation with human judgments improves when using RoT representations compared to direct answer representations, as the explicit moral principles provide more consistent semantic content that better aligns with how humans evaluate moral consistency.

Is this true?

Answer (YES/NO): YES